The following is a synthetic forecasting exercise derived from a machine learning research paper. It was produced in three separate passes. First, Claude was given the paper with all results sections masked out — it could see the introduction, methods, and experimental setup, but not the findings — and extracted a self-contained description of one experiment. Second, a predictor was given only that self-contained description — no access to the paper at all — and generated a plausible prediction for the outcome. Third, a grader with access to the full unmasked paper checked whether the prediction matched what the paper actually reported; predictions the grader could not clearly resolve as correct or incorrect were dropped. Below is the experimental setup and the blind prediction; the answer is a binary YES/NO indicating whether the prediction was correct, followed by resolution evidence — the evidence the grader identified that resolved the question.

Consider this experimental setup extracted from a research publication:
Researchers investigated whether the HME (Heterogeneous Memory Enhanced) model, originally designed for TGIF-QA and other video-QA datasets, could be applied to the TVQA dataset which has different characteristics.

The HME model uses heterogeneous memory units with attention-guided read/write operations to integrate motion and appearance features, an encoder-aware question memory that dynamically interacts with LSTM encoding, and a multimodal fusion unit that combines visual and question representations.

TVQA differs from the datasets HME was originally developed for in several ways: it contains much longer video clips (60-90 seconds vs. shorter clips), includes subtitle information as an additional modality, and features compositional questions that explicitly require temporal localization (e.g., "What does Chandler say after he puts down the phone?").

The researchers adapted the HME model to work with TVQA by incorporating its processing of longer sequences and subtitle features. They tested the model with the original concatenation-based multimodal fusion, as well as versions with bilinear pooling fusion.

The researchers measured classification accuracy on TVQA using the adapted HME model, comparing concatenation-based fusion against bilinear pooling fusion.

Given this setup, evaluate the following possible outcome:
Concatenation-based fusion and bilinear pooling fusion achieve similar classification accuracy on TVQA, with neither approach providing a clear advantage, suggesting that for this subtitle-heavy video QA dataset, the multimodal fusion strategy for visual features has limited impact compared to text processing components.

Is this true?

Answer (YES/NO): YES